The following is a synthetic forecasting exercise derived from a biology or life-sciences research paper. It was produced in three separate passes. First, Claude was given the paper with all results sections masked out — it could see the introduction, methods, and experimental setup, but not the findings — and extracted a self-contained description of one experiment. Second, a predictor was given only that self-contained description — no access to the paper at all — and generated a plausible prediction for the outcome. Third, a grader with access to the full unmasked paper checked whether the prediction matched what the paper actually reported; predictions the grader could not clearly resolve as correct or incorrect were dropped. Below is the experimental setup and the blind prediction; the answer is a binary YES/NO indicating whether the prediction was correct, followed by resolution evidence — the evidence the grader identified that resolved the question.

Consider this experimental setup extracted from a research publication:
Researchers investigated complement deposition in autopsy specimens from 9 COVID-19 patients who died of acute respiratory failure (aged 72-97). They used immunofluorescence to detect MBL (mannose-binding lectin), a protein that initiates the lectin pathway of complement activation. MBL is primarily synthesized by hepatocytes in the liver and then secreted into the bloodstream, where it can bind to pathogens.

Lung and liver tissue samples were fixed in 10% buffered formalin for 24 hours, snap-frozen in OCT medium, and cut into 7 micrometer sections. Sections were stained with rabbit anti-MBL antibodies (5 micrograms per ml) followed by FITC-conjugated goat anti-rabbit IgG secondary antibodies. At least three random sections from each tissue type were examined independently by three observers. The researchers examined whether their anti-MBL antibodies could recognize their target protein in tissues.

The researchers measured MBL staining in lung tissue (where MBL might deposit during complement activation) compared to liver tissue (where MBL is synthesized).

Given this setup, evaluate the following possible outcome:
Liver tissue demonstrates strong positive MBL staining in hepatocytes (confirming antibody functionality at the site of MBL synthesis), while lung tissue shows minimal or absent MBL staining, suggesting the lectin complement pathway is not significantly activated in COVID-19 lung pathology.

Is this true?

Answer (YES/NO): YES